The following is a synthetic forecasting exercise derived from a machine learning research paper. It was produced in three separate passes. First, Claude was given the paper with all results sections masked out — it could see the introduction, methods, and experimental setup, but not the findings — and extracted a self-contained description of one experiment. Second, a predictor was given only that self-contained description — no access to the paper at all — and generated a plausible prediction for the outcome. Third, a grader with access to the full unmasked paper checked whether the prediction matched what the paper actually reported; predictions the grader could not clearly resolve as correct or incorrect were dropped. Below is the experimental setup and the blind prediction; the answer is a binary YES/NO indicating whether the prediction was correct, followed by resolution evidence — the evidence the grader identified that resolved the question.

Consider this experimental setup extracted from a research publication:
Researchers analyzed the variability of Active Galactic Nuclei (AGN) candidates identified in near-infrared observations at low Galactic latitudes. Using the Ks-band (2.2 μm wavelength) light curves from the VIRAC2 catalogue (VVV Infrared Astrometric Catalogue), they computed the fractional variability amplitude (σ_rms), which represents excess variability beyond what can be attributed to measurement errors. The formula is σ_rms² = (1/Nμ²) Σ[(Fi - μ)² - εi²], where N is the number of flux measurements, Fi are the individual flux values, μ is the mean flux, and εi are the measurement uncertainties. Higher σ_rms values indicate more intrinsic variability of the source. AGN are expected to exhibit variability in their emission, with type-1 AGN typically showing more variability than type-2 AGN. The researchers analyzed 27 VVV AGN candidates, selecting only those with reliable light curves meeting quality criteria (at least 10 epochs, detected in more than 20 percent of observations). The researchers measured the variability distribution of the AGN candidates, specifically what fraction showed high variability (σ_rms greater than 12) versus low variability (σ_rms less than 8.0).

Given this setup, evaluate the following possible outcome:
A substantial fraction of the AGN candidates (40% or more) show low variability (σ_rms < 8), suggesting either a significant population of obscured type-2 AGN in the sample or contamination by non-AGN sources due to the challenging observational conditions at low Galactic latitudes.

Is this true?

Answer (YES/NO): NO